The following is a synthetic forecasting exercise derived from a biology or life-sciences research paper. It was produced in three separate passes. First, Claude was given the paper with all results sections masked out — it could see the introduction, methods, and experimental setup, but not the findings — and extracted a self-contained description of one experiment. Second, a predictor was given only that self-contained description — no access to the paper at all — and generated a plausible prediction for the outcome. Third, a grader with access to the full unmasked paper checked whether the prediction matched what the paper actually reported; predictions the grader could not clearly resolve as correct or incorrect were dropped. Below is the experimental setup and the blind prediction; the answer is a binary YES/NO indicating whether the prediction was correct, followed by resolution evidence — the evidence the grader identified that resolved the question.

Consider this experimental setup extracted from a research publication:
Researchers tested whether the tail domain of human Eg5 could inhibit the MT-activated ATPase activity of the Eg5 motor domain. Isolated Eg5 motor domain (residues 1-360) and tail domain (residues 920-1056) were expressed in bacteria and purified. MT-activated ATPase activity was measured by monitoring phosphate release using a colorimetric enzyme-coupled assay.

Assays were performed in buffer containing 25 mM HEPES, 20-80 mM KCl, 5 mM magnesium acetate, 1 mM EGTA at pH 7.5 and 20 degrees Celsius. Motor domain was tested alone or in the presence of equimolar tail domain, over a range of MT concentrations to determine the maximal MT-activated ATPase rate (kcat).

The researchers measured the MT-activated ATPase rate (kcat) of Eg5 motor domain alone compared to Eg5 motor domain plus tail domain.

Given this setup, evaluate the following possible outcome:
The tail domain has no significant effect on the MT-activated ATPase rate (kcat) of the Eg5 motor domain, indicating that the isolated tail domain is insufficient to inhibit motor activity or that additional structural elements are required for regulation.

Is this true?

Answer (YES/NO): NO